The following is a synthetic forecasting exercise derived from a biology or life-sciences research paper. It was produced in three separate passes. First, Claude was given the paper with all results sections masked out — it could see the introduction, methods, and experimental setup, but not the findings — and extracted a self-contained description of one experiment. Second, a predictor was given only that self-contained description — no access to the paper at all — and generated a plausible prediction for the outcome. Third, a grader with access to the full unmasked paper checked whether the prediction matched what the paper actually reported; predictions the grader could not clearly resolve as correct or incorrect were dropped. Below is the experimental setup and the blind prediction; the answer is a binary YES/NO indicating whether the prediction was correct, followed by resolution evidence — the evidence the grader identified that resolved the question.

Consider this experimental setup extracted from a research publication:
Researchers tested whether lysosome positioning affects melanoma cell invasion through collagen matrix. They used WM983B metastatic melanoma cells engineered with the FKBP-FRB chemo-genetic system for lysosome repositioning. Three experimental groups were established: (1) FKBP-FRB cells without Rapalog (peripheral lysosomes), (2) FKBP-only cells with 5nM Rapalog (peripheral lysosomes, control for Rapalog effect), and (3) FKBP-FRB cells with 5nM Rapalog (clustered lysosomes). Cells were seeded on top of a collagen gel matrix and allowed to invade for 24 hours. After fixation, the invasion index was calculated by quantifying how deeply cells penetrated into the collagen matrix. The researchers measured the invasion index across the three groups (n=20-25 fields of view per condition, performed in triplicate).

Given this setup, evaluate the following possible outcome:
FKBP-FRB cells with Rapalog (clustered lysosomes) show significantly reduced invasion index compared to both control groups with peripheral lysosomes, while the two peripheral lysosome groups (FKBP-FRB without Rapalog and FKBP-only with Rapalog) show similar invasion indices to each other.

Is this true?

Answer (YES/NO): YES